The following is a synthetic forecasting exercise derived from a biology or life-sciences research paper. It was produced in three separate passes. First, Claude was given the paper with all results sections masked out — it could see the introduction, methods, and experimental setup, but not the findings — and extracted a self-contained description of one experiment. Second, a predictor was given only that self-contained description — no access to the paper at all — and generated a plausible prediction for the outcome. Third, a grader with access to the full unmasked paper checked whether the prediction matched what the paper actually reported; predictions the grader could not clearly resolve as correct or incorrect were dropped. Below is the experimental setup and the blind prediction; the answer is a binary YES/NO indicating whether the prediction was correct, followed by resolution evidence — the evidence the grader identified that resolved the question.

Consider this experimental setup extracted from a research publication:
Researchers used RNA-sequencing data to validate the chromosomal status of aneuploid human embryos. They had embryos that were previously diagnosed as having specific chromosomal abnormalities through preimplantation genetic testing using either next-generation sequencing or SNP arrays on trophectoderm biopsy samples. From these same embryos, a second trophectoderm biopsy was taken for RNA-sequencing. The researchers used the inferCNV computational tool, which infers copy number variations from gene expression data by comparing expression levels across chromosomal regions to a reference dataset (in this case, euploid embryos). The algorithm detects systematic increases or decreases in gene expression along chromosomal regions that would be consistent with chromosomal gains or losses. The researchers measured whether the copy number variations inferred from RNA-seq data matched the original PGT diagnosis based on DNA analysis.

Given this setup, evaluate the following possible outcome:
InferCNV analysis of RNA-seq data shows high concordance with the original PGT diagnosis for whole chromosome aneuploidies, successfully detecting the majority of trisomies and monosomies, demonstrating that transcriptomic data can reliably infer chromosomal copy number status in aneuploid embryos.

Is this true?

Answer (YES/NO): YES